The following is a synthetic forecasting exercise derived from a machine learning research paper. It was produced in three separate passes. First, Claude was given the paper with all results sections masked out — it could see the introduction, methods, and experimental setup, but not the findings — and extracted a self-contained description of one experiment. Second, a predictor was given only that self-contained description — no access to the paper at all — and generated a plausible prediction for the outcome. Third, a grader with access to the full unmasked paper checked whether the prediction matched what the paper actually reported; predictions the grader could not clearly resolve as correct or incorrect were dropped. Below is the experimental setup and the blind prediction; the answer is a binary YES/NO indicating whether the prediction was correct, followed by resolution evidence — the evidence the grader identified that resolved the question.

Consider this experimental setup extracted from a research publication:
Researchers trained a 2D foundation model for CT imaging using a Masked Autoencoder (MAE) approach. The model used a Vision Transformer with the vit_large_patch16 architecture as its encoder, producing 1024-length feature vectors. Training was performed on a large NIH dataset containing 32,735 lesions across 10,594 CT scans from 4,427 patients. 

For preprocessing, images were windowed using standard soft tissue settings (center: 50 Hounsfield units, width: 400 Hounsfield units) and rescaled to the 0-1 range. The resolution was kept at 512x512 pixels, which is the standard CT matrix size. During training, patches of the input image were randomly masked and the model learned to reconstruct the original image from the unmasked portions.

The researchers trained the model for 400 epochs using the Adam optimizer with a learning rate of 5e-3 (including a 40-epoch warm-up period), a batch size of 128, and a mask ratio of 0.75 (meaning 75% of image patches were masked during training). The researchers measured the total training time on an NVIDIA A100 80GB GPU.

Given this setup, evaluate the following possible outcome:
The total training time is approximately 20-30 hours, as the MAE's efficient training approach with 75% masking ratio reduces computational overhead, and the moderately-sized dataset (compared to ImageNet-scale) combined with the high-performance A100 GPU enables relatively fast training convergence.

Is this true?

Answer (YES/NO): YES